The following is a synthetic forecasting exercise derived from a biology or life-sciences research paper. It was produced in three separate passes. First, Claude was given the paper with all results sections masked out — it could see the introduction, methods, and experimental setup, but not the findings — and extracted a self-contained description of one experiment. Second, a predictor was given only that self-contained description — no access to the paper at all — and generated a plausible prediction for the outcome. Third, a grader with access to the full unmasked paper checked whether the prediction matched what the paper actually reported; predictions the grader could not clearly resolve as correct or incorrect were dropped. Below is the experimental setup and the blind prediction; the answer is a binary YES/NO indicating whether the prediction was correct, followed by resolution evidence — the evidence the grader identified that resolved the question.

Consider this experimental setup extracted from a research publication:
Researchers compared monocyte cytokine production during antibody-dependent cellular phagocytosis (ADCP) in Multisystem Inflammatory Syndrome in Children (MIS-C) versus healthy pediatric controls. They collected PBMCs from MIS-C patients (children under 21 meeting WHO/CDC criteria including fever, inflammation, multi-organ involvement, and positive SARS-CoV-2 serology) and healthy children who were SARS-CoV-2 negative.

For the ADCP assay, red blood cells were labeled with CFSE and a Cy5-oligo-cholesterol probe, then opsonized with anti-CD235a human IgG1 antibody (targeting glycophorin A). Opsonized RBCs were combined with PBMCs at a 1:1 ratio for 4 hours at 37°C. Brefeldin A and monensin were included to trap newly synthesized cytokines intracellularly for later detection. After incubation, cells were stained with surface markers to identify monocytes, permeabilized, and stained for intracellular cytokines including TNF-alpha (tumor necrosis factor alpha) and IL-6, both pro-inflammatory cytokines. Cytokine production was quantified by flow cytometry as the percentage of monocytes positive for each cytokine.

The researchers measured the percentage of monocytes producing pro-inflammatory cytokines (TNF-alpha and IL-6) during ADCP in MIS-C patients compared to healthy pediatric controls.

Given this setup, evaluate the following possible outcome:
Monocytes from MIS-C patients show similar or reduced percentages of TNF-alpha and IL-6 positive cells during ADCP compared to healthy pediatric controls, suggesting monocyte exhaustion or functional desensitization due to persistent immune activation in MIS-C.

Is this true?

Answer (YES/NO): NO